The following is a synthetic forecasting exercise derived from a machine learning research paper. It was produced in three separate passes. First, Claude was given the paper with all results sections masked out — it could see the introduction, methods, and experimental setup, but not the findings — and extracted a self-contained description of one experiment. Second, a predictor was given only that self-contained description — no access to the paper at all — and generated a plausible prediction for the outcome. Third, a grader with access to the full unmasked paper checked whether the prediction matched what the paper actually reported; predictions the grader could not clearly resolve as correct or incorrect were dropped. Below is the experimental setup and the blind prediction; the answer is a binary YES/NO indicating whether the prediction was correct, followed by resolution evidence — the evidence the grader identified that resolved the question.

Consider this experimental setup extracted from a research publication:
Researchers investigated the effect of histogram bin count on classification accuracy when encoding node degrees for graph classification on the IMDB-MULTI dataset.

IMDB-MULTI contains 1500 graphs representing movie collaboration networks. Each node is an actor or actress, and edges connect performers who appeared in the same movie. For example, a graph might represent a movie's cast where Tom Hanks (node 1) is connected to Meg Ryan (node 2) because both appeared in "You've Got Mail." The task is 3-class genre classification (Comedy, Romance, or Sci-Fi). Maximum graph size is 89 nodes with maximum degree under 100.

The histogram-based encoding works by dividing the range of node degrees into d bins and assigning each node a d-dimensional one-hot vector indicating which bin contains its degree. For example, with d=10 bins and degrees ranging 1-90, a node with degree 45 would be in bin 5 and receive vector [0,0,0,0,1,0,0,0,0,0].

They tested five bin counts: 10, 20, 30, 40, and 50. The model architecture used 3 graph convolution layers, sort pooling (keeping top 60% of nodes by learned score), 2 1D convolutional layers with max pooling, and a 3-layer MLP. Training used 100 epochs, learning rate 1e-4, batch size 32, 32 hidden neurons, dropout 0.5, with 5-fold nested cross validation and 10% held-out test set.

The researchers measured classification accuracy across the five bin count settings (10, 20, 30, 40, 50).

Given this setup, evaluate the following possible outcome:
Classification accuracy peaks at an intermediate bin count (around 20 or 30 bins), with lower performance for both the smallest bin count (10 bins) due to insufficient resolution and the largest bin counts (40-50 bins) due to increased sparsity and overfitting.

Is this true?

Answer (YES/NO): NO